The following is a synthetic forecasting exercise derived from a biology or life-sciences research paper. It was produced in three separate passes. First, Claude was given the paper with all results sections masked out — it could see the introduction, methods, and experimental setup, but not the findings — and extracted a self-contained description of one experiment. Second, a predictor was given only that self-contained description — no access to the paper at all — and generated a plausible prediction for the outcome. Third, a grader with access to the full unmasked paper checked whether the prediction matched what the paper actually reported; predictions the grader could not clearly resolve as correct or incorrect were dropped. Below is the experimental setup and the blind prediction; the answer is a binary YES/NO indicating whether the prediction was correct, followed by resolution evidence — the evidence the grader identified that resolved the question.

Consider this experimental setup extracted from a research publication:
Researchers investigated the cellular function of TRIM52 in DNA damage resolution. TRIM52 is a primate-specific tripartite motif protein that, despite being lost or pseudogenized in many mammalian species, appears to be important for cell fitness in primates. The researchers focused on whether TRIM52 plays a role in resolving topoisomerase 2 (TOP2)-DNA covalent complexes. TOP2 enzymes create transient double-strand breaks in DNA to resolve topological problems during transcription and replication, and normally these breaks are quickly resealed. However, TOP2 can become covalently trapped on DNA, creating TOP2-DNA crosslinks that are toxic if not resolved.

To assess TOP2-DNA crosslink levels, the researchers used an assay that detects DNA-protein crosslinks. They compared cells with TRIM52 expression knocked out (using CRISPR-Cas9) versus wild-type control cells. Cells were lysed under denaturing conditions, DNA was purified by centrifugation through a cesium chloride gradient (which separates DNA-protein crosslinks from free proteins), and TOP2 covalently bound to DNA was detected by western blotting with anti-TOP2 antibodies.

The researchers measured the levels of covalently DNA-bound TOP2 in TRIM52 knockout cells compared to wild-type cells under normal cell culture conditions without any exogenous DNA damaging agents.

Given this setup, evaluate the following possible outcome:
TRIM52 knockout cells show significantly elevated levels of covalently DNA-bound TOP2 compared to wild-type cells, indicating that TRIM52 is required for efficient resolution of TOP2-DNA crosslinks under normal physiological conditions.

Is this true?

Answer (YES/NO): NO